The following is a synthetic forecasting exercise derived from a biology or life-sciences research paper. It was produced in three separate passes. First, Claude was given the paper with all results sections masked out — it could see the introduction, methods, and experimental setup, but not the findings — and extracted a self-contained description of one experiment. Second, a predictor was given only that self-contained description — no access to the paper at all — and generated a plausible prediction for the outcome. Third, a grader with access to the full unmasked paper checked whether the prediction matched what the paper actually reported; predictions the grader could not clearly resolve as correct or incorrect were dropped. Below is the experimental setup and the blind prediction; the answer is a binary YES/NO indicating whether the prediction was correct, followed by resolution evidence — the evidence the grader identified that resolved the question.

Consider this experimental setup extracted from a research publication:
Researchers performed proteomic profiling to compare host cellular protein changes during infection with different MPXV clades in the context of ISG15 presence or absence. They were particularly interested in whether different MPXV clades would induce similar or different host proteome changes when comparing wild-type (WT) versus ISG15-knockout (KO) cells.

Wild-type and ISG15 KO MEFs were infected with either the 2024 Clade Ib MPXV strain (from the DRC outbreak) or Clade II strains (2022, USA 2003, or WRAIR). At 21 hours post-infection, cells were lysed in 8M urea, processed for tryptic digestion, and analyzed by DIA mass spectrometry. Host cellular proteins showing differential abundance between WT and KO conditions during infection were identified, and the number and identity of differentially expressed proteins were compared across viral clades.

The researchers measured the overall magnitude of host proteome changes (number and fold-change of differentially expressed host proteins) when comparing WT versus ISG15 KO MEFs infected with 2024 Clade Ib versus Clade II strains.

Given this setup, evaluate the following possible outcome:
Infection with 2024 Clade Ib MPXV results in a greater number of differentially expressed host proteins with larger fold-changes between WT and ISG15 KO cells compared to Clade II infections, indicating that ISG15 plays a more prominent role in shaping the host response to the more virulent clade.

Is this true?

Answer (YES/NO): NO